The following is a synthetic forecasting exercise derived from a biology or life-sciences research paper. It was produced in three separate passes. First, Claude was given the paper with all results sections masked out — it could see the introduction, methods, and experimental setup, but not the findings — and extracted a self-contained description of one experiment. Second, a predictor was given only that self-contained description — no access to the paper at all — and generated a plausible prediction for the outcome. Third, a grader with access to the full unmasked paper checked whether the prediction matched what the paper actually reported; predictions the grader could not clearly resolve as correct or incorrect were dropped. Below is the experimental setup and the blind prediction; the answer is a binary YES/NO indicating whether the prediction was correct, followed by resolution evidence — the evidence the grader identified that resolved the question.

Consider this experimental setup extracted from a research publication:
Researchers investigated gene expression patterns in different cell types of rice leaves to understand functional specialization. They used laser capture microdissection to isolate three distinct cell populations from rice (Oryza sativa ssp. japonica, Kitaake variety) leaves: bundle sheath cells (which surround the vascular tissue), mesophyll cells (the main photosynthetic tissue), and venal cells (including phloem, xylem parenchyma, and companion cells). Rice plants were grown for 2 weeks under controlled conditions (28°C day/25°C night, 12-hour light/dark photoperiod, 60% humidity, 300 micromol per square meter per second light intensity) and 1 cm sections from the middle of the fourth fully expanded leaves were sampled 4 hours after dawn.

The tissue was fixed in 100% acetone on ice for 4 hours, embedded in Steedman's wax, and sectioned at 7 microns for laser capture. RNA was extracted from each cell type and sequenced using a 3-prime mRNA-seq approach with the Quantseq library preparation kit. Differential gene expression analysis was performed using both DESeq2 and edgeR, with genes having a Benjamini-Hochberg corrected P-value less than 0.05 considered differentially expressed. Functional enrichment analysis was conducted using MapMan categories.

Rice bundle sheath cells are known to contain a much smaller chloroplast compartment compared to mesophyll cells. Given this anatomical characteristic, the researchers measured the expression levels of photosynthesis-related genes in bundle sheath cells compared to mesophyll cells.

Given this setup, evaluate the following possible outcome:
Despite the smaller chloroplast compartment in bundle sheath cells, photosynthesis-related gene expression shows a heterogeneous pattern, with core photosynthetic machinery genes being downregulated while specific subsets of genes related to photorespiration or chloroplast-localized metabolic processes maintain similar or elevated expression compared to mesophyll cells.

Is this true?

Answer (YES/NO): NO